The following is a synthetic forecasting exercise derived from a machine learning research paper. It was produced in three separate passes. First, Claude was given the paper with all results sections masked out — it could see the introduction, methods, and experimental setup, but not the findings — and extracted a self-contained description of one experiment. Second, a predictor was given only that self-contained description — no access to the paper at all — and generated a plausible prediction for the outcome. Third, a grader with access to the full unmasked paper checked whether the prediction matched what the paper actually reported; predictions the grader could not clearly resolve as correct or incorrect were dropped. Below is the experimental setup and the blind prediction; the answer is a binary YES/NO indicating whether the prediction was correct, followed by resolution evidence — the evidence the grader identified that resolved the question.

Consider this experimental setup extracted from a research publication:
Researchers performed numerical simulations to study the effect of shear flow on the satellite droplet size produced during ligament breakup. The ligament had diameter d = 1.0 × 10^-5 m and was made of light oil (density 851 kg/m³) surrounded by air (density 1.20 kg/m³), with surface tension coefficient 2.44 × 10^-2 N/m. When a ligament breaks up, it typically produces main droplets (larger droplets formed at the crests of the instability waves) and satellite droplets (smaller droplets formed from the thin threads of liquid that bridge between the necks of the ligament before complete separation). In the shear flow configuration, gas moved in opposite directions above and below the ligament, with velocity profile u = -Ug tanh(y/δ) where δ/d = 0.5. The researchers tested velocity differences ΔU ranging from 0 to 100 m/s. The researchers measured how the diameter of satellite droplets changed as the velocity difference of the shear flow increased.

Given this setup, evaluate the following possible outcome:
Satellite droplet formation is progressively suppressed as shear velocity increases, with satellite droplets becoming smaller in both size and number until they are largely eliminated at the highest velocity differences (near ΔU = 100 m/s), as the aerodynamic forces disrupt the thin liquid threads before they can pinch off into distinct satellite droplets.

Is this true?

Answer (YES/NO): NO